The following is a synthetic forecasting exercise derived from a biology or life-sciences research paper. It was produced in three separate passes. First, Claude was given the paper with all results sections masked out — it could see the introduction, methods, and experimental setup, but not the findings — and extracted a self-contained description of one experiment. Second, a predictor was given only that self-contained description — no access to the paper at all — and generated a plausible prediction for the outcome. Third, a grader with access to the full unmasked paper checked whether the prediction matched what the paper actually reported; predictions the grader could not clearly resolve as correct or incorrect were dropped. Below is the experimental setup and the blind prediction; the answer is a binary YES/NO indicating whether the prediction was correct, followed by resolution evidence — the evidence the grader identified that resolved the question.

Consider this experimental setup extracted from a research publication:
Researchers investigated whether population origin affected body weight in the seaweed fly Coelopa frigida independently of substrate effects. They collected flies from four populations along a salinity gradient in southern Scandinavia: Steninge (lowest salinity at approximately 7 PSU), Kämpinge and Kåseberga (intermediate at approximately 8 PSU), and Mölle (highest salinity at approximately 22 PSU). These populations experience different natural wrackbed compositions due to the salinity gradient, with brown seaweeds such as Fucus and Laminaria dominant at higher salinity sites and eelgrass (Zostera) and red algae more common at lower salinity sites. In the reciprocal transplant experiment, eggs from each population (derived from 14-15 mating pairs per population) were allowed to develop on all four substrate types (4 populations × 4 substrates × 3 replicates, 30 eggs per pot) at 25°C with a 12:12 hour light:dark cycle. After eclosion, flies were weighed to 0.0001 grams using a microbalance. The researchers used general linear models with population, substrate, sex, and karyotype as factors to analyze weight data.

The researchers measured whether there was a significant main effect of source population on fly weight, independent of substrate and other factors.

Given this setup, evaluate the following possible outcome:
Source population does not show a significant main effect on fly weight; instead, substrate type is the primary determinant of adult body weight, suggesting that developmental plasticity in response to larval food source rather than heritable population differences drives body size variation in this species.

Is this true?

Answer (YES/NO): NO